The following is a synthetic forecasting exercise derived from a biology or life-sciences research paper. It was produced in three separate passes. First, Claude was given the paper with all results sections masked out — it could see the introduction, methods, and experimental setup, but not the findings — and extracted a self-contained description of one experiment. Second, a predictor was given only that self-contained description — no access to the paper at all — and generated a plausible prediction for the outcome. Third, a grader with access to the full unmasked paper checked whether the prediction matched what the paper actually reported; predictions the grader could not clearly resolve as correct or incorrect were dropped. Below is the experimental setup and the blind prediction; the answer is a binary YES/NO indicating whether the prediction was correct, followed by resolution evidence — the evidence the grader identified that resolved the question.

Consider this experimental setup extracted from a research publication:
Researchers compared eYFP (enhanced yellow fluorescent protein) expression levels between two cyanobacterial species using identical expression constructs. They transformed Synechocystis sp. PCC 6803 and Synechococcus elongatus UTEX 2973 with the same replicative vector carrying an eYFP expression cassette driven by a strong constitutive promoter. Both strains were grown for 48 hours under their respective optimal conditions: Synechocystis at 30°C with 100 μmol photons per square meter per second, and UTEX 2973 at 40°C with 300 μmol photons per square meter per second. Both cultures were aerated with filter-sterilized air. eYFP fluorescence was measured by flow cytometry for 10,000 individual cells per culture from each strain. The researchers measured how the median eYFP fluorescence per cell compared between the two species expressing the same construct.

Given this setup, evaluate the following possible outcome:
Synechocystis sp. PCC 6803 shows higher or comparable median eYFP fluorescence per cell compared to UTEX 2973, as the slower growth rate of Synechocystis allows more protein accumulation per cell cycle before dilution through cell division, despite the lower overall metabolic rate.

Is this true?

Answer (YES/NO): NO